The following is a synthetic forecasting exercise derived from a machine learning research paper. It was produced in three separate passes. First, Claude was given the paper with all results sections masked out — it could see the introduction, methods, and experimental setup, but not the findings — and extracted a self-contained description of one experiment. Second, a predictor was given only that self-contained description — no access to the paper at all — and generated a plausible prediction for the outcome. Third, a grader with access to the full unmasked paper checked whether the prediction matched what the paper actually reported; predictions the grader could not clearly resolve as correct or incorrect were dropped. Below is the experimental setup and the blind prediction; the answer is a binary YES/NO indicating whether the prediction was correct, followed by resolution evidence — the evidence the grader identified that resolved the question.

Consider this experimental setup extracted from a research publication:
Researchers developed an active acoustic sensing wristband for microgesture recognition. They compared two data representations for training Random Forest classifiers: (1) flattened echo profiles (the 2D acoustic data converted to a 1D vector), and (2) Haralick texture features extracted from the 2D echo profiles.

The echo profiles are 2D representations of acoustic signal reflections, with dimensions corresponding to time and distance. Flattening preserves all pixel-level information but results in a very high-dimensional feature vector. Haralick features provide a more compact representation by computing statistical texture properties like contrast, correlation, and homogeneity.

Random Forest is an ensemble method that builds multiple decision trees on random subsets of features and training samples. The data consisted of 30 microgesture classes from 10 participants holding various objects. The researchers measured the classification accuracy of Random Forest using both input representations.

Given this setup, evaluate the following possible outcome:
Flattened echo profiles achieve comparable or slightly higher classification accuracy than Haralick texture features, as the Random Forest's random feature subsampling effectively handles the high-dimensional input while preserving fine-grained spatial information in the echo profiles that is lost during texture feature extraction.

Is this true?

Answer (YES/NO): NO